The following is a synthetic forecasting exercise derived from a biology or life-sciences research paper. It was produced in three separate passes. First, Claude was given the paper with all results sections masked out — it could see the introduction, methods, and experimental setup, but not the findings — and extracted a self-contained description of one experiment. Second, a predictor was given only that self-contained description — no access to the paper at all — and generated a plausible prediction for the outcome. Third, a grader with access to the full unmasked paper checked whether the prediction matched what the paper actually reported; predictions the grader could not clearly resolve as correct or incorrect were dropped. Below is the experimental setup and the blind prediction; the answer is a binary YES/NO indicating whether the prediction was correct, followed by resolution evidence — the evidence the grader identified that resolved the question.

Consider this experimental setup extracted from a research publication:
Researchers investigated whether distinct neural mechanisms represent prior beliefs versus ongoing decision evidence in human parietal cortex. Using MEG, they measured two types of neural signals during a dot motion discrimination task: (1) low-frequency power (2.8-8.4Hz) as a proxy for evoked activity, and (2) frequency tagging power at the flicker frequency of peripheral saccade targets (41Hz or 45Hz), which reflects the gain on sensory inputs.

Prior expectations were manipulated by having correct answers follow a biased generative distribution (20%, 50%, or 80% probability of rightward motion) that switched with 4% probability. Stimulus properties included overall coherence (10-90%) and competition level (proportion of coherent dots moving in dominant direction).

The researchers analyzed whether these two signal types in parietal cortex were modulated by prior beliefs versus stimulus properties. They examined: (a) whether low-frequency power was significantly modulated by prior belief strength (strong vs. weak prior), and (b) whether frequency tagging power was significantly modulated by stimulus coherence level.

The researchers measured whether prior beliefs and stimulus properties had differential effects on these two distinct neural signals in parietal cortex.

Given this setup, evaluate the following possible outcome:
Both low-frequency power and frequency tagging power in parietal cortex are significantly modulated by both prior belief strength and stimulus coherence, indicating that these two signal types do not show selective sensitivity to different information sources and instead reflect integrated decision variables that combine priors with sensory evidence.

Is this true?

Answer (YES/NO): NO